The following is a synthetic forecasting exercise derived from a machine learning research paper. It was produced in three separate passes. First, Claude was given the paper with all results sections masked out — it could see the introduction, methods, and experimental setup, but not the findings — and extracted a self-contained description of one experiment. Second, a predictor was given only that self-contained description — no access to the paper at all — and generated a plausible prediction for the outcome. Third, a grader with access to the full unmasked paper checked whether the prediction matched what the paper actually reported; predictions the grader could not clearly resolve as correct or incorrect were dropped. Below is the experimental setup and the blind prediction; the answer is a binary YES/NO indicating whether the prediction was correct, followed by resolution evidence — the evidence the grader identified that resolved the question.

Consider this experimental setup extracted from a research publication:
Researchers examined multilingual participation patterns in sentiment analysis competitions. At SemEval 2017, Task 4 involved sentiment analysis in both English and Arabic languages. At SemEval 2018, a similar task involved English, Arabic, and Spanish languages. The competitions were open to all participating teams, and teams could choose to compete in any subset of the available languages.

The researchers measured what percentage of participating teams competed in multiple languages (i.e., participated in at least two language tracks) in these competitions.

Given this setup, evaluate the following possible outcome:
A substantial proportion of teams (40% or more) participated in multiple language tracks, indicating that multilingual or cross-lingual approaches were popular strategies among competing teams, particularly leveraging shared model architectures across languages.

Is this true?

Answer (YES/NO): NO